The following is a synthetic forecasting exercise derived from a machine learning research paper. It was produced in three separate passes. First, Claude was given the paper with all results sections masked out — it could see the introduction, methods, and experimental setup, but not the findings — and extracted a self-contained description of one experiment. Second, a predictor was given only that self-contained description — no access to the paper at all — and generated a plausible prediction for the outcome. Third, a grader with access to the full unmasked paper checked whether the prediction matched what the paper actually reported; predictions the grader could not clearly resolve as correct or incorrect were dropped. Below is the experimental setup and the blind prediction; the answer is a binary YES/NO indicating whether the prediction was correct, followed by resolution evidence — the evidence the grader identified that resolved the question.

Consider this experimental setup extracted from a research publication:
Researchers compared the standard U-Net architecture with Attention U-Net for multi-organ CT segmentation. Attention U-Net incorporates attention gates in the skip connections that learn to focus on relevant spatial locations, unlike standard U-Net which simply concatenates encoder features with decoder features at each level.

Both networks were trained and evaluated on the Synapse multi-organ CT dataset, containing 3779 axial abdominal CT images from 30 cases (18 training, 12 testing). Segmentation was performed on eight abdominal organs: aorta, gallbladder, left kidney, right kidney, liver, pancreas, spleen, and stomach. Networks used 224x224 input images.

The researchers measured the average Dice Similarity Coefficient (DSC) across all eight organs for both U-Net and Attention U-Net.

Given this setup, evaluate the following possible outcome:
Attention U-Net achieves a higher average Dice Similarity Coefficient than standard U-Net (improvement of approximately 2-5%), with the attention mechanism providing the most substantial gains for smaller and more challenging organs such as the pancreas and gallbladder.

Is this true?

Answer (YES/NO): NO